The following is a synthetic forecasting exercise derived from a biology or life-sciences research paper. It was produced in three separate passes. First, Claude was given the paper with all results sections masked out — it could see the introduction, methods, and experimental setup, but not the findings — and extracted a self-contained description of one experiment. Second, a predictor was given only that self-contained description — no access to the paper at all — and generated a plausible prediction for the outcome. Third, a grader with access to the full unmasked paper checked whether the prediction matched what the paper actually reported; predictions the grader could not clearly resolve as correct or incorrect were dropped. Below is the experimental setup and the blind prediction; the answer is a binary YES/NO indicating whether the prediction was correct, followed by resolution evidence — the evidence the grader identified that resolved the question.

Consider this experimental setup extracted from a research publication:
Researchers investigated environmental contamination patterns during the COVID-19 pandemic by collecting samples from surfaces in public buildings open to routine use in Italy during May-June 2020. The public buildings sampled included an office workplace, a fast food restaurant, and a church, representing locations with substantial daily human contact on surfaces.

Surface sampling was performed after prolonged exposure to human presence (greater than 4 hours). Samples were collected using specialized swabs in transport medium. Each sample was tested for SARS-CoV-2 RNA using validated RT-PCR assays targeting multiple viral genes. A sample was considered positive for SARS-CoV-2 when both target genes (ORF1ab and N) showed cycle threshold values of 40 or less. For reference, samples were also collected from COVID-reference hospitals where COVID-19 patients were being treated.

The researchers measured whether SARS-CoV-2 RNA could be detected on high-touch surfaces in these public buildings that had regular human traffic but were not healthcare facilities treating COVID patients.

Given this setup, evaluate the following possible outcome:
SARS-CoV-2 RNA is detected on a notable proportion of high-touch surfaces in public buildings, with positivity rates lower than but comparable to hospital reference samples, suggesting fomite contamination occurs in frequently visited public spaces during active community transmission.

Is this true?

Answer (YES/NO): NO